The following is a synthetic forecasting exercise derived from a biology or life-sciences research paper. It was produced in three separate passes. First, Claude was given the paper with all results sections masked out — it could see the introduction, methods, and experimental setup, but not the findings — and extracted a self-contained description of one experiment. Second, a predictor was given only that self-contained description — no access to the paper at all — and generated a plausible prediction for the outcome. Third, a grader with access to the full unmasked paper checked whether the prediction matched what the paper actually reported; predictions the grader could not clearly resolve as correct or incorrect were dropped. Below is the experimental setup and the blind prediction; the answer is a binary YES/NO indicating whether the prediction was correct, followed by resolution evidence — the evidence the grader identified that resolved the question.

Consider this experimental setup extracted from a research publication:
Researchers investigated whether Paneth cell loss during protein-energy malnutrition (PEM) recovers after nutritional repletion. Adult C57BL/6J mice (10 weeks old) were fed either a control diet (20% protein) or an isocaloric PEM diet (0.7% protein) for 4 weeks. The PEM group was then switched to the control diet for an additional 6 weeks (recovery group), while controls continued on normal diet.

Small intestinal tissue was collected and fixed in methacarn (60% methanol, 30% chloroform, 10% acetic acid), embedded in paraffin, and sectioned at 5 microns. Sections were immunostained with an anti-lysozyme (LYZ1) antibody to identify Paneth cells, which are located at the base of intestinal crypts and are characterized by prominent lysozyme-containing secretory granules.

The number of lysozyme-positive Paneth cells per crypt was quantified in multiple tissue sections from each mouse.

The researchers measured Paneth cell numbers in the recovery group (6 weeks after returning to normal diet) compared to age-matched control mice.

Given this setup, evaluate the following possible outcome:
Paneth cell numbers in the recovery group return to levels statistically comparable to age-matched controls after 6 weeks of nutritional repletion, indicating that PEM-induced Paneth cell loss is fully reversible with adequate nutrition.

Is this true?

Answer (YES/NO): NO